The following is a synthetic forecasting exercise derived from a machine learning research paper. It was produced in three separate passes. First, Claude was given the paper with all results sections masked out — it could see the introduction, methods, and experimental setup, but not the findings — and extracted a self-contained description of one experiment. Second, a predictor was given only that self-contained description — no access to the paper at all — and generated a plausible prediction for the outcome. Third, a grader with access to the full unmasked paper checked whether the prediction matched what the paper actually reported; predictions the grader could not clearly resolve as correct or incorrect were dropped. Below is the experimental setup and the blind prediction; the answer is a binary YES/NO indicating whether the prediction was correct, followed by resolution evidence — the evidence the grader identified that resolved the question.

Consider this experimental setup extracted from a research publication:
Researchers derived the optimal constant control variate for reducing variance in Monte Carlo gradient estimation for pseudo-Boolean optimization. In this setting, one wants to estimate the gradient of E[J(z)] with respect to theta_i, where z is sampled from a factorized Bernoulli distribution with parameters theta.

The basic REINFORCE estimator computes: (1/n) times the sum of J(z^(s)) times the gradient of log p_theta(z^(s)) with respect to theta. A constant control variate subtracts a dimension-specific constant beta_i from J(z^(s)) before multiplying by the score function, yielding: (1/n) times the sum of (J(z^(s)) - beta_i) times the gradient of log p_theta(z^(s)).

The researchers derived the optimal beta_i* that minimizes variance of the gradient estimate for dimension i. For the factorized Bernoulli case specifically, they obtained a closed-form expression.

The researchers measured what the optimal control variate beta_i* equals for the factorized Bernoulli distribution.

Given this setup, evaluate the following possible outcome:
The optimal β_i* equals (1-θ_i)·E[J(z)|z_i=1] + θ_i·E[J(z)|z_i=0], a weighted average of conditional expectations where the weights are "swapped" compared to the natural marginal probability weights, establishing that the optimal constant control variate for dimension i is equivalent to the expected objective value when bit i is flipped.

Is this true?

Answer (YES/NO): YES